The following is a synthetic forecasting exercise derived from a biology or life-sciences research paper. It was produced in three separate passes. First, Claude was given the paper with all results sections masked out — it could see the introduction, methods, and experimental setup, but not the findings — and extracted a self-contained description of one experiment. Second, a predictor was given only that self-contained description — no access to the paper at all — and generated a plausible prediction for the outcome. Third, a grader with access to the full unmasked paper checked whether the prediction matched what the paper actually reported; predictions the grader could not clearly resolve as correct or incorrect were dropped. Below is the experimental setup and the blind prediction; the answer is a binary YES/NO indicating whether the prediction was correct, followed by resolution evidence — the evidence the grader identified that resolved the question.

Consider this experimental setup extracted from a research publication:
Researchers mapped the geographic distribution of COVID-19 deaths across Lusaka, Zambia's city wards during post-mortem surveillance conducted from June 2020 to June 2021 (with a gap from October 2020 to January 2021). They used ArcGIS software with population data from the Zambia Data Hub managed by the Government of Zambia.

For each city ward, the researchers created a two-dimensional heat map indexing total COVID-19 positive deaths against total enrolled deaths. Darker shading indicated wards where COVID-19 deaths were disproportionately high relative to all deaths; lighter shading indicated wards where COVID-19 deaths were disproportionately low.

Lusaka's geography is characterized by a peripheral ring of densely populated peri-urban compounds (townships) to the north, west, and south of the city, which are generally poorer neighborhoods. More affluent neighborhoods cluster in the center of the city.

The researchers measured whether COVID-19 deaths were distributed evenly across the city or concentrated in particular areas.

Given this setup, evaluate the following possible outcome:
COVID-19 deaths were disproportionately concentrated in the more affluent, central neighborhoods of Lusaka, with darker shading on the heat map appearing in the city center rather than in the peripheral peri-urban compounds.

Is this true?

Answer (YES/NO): NO